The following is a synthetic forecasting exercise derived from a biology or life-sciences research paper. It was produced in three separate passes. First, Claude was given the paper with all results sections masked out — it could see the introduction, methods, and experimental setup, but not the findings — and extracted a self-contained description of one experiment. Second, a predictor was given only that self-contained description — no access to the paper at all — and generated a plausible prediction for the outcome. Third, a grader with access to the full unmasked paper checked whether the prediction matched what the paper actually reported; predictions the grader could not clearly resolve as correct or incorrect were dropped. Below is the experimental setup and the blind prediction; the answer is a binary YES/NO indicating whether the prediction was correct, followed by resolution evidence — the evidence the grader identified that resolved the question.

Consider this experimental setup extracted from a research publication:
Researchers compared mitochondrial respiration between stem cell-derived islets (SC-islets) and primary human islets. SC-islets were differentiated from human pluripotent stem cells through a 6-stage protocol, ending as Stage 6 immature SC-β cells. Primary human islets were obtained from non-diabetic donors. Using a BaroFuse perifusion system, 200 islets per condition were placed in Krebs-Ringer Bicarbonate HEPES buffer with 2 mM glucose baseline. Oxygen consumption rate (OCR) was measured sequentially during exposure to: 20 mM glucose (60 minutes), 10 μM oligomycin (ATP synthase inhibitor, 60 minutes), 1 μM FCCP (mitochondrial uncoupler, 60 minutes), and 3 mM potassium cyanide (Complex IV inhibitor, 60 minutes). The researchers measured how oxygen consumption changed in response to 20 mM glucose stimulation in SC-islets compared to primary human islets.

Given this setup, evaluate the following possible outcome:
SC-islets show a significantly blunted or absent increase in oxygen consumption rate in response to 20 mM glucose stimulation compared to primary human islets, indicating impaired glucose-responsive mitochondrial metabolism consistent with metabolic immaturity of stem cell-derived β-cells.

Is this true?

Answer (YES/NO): YES